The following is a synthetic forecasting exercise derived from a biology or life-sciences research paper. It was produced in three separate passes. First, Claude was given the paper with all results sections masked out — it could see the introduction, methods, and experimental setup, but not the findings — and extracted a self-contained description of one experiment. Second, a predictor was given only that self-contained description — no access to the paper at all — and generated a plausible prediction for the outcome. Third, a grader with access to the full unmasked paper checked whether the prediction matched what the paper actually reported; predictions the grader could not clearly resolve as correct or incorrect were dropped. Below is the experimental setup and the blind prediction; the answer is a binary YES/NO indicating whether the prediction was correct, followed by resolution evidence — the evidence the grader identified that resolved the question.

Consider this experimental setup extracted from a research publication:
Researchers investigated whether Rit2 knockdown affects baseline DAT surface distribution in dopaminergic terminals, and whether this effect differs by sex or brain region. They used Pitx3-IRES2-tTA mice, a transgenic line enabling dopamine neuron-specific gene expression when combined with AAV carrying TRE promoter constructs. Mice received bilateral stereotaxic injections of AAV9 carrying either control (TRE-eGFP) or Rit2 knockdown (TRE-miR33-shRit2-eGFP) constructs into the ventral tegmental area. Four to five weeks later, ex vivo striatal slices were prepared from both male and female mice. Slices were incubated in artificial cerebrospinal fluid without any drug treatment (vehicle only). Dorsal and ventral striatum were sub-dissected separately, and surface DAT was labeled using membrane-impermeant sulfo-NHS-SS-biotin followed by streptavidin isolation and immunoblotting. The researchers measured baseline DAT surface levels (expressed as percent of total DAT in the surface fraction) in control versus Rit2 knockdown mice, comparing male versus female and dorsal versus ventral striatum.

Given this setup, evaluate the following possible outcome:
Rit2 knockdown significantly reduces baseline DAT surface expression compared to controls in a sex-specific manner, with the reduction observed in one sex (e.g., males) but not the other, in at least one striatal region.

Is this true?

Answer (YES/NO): YES